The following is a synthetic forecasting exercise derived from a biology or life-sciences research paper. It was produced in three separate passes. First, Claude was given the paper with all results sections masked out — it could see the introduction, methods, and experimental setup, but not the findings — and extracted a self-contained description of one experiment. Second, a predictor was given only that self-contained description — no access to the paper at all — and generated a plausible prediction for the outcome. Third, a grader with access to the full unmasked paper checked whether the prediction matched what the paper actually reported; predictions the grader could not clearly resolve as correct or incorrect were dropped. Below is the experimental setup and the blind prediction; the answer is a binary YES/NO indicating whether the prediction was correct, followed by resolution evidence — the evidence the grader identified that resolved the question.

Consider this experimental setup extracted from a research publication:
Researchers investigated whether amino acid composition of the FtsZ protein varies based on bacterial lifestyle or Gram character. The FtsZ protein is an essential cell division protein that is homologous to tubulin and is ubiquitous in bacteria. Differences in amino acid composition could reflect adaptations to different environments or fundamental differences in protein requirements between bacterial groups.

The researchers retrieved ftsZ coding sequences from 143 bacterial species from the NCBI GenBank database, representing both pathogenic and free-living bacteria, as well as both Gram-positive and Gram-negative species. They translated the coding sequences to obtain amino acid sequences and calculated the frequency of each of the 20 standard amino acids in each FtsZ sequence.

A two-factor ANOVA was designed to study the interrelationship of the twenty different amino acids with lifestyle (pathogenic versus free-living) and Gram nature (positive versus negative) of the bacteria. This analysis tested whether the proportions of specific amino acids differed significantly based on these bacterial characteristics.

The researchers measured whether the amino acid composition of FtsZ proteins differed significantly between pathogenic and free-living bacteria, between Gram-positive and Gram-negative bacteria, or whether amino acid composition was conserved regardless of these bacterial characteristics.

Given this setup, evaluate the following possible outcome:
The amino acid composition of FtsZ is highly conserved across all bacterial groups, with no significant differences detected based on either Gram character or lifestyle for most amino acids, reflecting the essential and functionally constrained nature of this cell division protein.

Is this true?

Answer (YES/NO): NO